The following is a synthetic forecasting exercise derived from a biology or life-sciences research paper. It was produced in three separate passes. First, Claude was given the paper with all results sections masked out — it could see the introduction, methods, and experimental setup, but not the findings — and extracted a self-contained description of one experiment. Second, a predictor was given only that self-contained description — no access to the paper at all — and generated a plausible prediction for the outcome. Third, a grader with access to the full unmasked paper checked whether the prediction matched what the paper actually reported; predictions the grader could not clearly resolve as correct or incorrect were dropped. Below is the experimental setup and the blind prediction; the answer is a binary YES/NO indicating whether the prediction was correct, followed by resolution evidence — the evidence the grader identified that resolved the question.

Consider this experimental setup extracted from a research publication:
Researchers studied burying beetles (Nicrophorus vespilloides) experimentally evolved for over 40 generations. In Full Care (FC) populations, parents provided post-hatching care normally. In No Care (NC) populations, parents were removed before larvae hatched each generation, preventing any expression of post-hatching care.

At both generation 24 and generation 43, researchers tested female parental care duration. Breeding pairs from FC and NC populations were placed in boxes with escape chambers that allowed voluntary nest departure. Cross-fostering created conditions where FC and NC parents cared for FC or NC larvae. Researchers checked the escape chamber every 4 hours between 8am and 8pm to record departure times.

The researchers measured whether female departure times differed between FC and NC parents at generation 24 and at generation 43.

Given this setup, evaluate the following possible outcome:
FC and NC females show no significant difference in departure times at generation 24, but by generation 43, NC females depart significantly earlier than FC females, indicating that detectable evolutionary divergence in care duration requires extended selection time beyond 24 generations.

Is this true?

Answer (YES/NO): NO